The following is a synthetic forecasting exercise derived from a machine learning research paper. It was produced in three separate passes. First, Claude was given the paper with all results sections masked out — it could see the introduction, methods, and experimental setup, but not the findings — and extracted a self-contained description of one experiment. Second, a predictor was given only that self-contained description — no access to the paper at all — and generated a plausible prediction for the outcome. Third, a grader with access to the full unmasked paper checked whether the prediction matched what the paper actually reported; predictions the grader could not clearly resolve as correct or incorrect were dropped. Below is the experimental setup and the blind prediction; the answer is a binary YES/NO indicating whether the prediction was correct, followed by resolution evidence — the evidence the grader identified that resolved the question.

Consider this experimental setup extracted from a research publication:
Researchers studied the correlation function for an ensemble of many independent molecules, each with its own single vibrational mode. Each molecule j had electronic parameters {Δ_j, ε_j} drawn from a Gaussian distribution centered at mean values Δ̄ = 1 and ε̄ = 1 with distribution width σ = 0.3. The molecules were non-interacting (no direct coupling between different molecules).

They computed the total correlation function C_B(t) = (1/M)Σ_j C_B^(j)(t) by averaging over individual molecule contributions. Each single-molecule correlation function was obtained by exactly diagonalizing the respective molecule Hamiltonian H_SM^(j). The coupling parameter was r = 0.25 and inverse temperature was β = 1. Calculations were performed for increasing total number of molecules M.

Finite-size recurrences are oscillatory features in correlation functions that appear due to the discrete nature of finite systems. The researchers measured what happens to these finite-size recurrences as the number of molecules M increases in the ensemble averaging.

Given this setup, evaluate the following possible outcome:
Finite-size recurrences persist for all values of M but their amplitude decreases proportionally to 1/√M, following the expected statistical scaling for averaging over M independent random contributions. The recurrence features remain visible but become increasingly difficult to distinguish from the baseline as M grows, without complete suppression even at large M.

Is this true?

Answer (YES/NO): NO